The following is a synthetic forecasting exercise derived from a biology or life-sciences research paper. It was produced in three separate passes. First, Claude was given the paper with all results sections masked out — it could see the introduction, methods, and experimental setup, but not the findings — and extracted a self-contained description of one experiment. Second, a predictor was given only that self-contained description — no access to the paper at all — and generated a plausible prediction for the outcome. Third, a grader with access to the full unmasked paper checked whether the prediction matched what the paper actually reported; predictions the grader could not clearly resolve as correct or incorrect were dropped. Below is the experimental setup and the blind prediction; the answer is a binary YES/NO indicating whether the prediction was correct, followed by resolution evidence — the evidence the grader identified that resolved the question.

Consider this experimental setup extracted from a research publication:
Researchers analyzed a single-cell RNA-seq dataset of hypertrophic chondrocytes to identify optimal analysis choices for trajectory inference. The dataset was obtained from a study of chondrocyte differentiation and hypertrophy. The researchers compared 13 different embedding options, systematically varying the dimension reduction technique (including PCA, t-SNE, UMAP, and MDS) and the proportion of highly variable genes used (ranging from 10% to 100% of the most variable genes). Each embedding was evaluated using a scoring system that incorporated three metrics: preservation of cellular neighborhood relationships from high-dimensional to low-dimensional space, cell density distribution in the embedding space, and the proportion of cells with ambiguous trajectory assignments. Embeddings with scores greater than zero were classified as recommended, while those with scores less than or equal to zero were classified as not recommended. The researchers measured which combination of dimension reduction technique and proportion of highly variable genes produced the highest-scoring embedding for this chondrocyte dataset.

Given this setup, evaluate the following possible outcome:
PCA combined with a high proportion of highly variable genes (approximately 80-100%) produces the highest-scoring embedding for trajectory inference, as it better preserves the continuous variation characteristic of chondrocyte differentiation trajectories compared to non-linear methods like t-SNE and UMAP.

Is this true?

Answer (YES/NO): NO